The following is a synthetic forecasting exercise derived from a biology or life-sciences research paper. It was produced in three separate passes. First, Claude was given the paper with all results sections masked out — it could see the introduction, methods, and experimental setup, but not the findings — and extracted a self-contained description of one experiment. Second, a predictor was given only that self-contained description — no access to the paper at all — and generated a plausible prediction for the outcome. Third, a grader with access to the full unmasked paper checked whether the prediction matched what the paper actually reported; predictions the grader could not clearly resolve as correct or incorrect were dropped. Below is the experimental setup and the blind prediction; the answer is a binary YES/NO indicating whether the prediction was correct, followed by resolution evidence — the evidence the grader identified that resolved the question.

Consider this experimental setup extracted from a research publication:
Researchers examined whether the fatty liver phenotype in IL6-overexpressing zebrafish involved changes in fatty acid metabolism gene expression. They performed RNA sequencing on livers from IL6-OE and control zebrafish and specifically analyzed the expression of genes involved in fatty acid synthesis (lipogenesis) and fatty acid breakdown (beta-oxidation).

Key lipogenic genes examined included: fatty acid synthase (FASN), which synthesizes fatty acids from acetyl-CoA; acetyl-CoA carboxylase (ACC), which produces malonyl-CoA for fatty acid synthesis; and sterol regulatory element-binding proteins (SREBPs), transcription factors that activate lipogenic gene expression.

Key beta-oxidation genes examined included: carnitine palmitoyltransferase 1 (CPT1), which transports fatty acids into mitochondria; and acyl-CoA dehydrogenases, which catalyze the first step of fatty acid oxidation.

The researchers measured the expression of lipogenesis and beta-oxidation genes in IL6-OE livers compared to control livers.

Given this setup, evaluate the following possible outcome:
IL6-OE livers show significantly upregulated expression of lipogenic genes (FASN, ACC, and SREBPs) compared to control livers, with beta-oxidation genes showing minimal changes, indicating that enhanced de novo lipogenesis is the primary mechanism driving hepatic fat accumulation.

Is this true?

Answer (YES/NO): NO